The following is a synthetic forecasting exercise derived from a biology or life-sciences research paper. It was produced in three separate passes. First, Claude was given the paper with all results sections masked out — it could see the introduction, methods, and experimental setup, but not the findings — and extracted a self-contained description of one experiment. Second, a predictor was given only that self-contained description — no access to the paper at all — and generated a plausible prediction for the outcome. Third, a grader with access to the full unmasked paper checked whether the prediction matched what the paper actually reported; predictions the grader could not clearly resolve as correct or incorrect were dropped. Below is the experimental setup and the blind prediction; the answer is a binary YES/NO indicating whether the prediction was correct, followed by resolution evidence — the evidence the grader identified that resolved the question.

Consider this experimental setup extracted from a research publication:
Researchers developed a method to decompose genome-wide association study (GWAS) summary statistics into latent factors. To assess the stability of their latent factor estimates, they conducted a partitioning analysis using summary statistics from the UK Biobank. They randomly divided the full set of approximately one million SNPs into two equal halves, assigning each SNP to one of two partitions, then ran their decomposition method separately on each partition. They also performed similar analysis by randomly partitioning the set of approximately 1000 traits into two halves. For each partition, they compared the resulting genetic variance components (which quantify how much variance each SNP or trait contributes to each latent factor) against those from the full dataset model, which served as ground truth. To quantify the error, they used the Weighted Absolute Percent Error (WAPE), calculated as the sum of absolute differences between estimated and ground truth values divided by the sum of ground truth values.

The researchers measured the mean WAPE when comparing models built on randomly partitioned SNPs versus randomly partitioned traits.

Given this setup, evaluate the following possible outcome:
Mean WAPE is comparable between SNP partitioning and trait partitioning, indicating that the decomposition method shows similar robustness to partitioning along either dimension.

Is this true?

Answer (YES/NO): NO